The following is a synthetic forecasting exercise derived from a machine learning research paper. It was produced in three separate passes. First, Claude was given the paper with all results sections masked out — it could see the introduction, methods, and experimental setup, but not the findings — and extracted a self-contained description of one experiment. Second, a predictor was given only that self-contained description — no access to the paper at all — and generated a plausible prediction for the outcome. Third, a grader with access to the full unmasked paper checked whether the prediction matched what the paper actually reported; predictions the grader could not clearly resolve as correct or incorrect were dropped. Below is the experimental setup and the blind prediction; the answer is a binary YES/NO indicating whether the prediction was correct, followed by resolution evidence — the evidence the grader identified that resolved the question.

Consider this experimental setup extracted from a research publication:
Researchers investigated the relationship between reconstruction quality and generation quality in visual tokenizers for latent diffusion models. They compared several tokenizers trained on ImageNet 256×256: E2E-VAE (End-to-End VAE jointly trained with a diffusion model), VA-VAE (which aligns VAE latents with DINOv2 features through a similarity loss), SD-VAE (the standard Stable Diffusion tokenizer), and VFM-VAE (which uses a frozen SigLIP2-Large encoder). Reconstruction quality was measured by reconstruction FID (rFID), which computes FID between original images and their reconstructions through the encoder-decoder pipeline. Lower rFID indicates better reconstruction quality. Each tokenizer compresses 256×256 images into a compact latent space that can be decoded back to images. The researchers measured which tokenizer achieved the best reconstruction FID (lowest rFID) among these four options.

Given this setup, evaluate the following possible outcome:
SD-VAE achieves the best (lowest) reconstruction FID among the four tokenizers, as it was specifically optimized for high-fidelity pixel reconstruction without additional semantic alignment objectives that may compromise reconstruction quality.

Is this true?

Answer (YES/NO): NO